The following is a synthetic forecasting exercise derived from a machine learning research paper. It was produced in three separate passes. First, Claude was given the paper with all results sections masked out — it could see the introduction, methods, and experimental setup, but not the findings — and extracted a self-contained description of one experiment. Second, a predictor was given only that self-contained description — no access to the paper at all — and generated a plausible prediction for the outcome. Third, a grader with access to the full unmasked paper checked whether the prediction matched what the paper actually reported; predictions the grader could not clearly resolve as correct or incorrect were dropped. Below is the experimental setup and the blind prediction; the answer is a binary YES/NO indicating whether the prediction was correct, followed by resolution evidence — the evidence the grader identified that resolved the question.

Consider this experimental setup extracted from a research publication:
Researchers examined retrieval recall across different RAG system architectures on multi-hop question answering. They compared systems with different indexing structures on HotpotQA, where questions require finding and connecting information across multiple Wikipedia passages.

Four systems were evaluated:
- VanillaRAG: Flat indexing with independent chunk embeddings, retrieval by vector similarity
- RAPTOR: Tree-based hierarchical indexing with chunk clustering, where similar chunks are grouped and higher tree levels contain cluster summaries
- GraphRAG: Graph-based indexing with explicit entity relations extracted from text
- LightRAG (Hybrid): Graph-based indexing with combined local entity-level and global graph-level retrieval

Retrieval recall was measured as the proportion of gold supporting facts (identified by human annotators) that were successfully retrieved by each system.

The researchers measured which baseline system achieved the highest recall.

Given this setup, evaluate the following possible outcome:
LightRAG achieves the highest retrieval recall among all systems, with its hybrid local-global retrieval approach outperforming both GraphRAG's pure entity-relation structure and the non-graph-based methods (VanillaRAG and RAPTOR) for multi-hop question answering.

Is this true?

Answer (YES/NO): NO